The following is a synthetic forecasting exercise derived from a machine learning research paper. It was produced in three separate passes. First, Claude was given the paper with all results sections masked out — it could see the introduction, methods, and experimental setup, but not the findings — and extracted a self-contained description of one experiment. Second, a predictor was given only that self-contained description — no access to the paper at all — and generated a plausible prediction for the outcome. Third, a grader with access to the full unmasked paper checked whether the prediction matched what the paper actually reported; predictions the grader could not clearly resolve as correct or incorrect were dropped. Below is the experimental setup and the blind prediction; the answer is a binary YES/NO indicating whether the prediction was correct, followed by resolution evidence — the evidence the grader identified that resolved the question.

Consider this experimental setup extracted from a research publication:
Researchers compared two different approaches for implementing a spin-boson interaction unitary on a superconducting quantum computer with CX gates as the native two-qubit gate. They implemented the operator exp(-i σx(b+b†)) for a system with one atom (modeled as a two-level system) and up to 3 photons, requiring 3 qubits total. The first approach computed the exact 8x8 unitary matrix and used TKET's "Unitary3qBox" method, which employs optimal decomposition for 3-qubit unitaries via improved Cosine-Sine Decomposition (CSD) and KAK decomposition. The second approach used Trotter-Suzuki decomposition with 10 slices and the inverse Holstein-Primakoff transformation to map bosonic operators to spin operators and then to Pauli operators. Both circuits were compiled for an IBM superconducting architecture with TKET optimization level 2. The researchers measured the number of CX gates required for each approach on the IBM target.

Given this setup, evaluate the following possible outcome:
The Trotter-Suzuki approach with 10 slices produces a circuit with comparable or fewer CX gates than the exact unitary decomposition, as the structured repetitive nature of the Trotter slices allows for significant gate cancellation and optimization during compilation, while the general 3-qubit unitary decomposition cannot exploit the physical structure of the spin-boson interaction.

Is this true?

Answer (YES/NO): YES